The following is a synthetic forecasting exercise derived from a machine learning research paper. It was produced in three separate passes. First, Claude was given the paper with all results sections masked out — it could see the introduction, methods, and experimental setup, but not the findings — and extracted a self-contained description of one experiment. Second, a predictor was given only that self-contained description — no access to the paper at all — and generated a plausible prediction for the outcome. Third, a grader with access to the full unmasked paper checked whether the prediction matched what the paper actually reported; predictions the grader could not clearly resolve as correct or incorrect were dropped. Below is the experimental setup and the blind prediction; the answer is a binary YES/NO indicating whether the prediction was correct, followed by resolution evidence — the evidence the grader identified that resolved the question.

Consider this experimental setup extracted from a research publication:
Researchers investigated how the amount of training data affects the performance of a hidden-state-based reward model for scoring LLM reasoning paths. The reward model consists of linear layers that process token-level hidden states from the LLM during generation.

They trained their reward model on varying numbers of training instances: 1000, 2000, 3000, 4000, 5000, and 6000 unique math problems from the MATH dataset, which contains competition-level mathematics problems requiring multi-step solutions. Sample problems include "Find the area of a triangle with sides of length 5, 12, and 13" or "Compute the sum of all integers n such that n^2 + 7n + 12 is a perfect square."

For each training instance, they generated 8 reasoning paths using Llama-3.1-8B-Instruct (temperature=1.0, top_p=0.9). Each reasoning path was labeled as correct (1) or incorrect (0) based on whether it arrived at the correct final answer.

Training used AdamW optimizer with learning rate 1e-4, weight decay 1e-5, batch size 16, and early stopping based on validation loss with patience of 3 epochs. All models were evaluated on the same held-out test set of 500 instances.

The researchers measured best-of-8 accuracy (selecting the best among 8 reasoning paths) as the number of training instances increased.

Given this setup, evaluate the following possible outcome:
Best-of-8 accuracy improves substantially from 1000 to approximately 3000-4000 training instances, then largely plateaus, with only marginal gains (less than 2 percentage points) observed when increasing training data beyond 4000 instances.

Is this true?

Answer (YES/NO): NO